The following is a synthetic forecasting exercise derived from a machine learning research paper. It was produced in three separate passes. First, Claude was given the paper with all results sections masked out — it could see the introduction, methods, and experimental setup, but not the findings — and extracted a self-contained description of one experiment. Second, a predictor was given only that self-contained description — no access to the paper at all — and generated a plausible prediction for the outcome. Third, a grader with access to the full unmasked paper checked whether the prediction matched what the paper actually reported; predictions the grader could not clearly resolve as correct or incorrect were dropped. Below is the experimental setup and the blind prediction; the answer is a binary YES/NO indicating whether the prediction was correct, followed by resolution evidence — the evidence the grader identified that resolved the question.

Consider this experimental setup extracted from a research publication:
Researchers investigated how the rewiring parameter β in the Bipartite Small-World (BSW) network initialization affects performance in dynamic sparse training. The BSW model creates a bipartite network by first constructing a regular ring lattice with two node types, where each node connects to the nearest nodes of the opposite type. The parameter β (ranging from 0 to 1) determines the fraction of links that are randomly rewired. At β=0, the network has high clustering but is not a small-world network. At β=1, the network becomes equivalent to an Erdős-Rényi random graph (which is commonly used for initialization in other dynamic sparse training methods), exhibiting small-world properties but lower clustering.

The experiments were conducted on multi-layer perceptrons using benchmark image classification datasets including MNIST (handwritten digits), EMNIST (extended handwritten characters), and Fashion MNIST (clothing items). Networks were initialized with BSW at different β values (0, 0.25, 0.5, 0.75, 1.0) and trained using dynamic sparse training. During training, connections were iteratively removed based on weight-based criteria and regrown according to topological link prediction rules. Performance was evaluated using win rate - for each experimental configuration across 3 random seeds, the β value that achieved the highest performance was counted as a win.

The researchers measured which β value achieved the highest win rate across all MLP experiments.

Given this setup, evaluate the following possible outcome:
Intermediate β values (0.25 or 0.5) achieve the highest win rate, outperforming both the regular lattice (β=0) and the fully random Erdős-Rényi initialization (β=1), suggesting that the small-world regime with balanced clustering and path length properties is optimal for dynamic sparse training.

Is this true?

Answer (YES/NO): YES